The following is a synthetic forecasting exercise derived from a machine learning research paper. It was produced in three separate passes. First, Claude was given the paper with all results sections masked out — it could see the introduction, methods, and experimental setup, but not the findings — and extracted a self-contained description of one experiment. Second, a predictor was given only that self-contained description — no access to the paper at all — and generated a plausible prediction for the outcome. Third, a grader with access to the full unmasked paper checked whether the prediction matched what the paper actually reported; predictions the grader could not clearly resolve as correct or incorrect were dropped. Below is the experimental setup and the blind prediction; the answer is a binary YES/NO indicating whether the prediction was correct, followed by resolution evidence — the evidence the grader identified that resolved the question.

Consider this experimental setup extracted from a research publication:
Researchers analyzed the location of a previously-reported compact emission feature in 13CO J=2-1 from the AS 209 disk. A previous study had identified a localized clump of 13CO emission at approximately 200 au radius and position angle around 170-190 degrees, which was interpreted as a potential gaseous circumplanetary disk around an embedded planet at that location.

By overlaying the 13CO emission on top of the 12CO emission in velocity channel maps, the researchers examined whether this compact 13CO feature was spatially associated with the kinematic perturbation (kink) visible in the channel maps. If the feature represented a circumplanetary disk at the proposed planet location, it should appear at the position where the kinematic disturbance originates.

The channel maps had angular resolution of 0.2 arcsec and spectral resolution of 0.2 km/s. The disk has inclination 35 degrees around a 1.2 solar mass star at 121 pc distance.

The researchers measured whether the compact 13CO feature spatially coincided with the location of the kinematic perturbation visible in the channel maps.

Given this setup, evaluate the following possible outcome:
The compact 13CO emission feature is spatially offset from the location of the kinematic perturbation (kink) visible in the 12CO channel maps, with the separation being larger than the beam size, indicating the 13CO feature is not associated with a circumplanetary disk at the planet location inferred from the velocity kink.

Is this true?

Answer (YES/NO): NO